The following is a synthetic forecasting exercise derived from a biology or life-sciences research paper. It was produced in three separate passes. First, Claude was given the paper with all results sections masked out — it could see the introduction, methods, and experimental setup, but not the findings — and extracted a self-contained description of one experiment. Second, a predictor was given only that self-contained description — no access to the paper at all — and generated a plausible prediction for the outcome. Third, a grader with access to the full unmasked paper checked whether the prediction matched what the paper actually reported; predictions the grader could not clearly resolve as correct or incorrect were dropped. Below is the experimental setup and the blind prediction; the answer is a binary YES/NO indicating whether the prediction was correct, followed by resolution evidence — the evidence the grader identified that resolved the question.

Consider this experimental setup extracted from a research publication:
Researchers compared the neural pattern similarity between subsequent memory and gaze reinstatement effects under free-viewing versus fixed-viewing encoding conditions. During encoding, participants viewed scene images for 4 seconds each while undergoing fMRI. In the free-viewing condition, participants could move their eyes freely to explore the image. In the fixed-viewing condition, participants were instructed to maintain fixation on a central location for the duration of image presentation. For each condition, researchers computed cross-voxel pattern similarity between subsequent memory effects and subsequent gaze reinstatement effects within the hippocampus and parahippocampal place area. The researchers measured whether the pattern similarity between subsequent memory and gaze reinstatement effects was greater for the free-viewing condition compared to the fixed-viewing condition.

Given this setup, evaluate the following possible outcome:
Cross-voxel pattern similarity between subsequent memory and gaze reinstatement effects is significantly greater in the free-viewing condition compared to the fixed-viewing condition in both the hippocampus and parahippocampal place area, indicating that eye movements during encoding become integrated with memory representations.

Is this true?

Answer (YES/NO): YES